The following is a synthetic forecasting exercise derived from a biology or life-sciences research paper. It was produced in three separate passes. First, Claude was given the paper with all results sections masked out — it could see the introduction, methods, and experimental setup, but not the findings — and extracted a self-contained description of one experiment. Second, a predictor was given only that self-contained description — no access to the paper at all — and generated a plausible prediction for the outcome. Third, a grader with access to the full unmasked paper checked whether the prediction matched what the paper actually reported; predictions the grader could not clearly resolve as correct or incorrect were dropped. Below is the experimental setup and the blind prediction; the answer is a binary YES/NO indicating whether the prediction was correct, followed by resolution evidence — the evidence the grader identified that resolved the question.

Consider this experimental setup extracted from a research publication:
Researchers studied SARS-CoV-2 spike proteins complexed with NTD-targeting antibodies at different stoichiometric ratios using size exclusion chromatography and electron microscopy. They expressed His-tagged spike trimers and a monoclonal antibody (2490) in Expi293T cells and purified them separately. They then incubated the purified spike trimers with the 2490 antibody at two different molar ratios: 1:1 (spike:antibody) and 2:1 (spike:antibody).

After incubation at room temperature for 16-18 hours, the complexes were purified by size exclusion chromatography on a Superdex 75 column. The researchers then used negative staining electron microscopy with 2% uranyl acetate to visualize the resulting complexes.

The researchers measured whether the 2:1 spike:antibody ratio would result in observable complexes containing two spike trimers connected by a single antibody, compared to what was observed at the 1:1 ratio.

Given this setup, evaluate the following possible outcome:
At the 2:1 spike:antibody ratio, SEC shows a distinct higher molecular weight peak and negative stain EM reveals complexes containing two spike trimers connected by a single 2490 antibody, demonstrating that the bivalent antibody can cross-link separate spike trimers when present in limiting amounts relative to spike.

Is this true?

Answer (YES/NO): NO